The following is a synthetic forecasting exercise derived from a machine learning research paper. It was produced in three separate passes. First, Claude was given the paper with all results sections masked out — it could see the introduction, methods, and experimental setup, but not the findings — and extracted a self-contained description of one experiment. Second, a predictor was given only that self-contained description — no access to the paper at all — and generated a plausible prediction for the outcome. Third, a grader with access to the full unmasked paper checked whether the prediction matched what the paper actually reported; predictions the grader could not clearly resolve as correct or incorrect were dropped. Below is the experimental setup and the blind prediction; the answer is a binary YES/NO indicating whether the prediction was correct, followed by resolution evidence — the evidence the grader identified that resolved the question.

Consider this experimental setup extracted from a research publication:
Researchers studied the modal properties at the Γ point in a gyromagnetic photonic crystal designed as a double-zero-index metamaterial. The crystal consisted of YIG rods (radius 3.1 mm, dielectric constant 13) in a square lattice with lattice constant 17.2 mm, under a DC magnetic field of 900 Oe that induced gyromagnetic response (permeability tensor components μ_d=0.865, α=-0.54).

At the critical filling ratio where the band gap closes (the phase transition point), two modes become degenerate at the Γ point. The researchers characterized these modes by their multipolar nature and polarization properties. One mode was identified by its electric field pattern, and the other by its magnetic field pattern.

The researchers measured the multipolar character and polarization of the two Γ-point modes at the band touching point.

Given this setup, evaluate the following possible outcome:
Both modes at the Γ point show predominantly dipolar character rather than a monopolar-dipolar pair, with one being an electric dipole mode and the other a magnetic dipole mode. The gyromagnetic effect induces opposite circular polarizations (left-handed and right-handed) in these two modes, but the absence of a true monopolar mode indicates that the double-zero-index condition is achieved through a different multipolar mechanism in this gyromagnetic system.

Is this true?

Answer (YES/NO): NO